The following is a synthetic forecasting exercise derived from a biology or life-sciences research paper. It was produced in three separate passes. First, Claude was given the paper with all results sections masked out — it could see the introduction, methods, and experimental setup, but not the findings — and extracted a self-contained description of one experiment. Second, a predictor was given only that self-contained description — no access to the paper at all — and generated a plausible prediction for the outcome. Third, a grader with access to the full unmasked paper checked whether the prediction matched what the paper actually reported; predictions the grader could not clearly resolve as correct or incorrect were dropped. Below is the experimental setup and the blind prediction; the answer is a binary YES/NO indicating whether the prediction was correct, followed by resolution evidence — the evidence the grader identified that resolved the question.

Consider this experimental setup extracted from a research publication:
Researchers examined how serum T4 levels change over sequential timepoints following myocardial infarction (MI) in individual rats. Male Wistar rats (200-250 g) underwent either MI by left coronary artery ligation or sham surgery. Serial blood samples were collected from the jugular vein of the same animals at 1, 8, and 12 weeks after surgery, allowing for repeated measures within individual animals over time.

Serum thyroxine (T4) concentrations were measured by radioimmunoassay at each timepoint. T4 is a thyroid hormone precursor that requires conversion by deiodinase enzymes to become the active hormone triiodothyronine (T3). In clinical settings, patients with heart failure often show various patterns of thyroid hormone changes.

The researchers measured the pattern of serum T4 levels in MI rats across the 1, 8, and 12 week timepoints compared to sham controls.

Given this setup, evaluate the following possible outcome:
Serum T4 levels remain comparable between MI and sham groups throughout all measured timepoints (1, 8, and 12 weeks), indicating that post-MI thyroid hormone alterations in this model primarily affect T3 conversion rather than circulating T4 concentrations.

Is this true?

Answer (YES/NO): NO